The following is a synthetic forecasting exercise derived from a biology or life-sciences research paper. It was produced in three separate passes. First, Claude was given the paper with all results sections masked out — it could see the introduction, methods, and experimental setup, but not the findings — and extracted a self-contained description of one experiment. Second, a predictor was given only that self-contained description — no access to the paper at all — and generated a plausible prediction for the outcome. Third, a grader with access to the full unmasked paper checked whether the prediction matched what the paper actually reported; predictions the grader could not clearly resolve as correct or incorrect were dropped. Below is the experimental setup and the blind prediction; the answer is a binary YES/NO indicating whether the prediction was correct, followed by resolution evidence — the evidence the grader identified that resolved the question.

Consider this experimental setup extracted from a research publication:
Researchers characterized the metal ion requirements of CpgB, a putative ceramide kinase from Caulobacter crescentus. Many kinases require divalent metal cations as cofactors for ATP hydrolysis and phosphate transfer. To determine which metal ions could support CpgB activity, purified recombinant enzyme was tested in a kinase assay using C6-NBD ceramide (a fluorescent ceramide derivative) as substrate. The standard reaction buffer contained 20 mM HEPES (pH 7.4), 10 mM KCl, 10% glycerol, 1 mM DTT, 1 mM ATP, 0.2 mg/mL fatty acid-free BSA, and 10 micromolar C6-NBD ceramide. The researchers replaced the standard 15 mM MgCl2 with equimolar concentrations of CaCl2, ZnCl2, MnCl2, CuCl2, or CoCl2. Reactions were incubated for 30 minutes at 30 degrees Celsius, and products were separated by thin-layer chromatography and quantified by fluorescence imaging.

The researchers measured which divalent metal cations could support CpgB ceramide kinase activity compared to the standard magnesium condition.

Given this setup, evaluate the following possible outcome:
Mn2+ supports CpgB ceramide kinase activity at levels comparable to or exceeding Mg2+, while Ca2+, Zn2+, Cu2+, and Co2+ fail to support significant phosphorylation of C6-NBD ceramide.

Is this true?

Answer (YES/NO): NO